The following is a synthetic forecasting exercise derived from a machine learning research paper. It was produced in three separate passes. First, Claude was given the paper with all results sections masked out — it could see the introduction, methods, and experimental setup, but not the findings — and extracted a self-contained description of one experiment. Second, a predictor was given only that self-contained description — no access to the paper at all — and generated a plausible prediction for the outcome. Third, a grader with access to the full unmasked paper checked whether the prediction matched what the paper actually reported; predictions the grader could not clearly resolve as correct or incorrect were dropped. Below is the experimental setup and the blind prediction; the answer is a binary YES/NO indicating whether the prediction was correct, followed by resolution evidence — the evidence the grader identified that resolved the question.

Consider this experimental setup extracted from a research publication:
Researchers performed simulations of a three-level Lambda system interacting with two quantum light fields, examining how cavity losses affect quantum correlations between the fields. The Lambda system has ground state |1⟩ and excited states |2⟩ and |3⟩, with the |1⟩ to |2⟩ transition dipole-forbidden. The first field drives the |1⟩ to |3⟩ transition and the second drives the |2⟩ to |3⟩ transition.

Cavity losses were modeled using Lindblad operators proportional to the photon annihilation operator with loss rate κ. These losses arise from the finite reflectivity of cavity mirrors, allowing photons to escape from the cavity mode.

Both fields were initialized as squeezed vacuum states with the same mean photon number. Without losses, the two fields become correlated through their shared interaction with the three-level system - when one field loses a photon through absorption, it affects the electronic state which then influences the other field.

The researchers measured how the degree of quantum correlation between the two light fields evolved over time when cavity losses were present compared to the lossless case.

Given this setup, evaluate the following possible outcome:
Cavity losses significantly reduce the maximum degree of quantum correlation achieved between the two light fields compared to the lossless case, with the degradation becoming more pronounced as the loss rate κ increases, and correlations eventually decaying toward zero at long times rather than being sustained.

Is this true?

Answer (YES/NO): YES